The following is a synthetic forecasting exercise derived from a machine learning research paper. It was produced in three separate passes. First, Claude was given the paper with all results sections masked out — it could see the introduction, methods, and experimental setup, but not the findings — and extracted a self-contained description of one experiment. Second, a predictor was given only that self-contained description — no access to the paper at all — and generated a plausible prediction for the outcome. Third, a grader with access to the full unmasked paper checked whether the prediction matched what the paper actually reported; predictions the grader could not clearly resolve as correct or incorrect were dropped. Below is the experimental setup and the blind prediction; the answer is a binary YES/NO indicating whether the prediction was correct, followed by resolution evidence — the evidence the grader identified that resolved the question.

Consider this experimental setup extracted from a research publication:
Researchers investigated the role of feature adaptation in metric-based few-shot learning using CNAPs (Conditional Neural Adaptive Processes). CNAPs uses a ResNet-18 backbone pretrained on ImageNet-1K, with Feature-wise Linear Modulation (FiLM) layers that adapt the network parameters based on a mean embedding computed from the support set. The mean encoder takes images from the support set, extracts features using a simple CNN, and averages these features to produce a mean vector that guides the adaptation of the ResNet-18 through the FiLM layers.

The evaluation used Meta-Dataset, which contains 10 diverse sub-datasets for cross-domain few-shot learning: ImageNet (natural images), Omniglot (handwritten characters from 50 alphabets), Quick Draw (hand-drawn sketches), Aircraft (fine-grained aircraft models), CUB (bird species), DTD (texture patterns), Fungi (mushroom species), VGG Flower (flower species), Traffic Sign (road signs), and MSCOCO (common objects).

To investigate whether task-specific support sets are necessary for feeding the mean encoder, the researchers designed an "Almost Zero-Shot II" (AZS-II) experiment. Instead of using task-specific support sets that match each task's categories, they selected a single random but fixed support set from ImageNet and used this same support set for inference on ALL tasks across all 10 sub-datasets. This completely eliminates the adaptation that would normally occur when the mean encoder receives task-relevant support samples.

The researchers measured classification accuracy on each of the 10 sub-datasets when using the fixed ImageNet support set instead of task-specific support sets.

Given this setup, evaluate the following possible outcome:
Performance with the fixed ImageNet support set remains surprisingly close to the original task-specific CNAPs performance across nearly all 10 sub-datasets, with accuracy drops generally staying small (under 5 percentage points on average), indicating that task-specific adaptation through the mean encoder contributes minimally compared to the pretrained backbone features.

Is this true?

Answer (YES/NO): NO